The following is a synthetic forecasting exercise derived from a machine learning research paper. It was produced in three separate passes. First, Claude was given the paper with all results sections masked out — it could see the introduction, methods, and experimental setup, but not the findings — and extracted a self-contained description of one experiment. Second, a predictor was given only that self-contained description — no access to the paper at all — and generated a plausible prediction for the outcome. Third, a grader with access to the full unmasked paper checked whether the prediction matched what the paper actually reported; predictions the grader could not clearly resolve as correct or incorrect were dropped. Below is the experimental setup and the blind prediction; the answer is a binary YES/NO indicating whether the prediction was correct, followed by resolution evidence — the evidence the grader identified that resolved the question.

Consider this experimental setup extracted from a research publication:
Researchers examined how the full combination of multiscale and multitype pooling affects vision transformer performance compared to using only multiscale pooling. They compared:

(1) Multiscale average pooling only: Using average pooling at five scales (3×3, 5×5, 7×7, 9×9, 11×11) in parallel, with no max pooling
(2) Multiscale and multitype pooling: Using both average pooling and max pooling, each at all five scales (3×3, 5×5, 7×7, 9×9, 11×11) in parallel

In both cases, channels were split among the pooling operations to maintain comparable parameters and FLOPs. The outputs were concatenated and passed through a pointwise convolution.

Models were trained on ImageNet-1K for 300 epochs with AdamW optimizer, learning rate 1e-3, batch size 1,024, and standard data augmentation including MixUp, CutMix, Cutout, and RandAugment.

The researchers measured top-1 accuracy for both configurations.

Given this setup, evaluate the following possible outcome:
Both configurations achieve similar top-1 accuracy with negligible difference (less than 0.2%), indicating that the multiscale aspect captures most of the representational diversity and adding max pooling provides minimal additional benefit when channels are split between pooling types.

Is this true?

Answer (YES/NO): NO